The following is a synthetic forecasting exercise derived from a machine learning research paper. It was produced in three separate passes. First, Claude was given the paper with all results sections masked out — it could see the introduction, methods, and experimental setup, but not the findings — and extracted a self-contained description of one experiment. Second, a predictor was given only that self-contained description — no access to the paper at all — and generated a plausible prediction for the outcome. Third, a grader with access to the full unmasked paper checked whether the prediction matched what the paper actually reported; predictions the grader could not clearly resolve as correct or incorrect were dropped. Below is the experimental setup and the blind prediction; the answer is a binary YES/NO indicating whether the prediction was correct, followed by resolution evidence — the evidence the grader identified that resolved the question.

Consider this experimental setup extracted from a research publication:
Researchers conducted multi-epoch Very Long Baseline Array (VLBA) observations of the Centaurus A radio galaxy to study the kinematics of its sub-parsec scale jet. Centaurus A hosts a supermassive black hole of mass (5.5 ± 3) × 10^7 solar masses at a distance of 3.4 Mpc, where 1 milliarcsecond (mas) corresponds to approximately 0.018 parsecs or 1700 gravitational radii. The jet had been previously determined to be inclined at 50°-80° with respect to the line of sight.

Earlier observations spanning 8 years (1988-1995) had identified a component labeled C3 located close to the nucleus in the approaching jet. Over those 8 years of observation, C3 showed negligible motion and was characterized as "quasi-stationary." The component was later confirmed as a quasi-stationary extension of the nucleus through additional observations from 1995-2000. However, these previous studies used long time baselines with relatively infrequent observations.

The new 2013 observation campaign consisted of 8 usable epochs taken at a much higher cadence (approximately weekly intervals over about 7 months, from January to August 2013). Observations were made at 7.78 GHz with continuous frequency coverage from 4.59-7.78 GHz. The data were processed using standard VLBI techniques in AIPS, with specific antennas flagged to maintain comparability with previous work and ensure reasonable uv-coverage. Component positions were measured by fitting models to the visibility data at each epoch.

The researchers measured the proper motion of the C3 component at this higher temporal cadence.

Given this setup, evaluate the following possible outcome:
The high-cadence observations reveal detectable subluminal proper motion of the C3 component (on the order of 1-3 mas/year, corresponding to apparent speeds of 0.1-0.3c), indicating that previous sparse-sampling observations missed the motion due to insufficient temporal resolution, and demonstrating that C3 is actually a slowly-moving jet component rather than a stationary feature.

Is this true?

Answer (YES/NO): NO